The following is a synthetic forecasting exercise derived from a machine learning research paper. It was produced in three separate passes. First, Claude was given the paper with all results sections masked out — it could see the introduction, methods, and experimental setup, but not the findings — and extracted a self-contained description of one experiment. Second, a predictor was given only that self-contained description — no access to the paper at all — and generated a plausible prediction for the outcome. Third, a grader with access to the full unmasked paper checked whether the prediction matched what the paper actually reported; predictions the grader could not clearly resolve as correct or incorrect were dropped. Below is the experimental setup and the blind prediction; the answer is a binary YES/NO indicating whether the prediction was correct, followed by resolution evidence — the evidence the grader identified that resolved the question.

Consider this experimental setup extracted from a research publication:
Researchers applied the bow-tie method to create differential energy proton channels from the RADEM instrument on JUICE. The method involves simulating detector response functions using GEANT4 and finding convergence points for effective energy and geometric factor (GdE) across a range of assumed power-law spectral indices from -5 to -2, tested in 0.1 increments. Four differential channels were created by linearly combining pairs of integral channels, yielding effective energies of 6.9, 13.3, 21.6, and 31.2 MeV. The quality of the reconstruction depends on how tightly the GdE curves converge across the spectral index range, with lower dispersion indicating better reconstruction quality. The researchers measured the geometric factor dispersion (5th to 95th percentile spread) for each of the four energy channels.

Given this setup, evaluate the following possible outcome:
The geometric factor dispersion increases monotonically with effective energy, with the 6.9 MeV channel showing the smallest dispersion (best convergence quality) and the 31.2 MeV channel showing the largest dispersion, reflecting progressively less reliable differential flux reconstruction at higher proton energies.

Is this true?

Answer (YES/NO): NO